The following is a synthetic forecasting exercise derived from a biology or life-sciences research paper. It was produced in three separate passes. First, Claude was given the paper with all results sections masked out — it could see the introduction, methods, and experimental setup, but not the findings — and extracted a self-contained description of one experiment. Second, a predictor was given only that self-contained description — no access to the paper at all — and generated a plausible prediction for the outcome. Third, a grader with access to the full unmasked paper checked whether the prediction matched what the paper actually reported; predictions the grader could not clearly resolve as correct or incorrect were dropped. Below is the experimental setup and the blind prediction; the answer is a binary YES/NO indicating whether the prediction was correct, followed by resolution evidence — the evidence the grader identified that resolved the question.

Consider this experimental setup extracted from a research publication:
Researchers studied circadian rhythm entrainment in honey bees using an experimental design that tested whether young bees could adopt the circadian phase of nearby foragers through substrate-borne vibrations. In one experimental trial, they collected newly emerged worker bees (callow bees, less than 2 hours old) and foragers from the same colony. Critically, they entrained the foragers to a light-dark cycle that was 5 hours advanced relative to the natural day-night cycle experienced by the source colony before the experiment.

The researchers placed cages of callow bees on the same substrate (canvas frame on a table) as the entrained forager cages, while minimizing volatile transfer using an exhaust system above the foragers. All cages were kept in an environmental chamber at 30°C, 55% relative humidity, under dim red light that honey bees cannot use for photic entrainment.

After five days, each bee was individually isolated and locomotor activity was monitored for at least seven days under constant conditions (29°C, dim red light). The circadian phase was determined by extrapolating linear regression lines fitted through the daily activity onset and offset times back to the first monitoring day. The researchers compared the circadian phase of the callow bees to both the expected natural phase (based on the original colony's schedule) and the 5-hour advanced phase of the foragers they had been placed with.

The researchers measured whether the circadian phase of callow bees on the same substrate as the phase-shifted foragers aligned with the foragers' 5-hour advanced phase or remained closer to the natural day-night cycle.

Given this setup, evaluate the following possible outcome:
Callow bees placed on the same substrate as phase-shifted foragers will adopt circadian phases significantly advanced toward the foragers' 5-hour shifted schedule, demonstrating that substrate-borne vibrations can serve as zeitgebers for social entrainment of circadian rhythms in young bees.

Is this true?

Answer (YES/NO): YES